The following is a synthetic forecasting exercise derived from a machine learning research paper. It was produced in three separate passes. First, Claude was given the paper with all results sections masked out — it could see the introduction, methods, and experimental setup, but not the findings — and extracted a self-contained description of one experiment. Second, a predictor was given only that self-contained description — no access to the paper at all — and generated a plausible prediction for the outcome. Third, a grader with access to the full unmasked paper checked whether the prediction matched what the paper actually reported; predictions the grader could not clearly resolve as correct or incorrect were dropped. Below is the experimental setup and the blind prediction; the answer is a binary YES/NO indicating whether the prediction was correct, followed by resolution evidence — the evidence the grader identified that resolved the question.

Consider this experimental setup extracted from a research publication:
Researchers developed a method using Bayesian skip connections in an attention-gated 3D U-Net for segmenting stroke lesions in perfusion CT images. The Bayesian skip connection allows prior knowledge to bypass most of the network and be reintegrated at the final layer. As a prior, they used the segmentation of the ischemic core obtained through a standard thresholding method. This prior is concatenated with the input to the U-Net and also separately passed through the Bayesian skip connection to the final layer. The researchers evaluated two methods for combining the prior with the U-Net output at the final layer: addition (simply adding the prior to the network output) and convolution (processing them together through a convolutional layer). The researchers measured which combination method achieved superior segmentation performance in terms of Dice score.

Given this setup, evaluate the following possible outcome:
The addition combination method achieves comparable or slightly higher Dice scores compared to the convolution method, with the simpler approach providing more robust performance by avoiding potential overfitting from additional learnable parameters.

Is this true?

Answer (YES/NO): NO